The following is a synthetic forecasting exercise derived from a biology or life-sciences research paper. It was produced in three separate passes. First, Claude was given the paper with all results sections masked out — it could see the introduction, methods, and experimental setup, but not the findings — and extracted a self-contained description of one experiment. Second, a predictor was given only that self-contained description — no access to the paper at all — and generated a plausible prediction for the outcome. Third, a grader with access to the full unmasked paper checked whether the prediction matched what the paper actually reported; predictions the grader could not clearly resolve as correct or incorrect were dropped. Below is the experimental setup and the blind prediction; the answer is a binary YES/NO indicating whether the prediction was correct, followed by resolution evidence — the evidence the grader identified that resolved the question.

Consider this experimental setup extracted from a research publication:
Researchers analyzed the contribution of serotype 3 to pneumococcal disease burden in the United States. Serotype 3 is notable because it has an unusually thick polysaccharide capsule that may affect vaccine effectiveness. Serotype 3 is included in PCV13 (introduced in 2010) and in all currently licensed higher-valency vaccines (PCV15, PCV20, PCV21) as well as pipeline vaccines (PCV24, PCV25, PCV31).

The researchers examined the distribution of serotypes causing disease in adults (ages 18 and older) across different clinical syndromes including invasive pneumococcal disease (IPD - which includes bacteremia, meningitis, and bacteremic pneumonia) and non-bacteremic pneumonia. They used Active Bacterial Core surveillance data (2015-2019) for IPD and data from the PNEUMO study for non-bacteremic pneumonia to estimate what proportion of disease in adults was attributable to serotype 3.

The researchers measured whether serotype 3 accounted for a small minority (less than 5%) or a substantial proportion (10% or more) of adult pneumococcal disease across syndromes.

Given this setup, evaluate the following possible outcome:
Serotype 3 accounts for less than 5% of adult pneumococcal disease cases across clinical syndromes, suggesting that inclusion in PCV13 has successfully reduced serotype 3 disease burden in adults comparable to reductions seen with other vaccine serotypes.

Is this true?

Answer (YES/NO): NO